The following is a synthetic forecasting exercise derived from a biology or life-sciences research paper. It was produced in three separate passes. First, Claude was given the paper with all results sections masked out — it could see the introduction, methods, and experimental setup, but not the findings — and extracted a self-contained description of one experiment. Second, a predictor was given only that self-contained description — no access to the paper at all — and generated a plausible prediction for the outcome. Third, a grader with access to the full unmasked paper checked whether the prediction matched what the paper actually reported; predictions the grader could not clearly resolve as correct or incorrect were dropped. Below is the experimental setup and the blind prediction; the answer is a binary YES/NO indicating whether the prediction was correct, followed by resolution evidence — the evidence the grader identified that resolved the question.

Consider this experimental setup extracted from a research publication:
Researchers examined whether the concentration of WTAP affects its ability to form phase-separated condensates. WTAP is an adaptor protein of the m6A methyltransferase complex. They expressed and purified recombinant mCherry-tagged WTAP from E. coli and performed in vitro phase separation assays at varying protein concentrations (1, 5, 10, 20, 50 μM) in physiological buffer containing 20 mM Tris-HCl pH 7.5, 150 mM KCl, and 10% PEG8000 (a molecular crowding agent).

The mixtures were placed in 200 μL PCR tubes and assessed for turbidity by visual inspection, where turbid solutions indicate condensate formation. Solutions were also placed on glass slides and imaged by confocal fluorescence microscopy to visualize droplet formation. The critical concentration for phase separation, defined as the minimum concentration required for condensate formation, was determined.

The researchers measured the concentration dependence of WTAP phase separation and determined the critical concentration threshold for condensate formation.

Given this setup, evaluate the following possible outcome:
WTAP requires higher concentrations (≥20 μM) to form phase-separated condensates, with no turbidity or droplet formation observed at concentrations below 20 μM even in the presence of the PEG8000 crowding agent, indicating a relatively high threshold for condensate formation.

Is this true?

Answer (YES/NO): NO